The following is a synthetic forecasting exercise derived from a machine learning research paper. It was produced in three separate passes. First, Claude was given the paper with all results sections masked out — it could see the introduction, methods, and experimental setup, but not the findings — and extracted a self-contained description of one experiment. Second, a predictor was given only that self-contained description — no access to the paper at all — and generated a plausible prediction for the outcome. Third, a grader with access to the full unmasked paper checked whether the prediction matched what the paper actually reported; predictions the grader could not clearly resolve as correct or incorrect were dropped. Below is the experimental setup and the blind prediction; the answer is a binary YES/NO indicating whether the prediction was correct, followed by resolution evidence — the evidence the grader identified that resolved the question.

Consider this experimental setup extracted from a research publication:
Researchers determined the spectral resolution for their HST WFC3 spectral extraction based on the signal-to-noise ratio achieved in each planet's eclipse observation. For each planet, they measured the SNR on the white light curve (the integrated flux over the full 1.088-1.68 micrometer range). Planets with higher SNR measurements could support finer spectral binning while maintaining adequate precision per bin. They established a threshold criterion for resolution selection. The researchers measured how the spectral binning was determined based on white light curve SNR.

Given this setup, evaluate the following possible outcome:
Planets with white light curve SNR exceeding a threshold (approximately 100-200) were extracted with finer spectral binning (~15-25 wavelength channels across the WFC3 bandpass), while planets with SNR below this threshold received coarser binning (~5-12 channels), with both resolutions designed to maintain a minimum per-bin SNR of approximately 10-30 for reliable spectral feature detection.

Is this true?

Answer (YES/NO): NO